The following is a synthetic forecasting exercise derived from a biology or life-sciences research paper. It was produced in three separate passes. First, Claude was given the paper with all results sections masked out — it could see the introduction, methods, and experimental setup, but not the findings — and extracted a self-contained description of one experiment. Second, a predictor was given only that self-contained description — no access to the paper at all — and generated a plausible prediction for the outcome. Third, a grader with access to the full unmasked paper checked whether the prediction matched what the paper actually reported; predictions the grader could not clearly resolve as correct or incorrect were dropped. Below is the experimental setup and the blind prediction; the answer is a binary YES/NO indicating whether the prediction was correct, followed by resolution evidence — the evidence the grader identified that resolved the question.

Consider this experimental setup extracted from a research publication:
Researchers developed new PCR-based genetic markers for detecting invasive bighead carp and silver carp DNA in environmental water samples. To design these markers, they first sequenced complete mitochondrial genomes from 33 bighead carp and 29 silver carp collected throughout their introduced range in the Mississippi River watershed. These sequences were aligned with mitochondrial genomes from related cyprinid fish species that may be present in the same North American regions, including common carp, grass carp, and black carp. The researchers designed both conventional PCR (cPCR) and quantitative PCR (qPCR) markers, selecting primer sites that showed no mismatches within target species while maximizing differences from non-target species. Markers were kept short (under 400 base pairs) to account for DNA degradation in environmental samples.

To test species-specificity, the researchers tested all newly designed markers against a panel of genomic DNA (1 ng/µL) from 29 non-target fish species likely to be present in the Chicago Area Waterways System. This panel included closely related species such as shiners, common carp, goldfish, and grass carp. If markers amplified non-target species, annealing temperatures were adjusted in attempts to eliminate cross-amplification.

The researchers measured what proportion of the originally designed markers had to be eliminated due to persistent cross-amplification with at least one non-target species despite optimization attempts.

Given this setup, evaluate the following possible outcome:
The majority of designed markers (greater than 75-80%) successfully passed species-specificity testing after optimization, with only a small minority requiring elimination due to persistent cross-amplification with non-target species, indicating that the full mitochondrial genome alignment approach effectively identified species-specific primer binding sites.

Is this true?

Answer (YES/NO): NO